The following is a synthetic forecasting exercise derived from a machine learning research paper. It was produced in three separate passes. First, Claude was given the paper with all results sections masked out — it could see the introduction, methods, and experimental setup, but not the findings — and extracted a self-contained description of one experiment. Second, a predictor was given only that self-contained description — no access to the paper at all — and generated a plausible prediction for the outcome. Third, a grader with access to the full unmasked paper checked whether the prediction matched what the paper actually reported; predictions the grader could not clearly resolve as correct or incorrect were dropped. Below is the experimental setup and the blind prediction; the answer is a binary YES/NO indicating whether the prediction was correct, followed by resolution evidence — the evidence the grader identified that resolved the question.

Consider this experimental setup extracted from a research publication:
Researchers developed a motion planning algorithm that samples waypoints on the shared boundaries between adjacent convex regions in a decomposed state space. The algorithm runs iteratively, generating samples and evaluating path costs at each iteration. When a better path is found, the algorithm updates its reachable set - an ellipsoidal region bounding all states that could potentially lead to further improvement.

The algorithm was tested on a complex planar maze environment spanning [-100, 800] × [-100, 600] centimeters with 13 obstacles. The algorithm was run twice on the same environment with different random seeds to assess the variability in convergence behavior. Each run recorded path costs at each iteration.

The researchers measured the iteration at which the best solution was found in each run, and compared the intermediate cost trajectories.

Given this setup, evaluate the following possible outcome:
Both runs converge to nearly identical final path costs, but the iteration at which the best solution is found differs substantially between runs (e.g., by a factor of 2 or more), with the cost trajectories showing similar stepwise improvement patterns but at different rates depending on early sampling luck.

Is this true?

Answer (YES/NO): YES